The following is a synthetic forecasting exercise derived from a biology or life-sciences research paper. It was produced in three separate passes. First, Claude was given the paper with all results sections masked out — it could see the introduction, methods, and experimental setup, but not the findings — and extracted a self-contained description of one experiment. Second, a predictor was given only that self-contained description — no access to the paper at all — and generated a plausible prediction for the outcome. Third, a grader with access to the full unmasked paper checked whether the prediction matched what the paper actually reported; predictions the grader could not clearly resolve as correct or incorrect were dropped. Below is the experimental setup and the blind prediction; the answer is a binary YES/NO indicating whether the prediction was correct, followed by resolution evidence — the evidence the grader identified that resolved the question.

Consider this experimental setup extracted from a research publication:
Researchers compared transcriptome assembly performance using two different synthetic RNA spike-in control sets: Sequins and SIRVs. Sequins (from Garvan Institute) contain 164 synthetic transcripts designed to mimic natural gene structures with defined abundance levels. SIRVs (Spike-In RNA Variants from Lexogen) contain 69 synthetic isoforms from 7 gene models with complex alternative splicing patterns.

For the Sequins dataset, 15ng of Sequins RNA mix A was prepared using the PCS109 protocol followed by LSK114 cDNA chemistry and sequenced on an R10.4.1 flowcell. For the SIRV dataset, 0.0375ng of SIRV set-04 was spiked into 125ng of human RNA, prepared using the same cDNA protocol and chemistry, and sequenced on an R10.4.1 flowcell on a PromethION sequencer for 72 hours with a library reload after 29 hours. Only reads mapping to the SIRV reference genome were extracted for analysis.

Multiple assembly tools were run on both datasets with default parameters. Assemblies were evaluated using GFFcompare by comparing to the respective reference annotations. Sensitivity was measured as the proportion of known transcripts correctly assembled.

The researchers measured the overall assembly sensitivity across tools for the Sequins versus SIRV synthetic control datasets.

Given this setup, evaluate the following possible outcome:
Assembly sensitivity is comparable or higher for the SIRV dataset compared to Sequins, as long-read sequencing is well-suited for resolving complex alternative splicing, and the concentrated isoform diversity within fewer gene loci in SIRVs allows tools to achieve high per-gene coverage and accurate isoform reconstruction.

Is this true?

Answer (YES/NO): NO